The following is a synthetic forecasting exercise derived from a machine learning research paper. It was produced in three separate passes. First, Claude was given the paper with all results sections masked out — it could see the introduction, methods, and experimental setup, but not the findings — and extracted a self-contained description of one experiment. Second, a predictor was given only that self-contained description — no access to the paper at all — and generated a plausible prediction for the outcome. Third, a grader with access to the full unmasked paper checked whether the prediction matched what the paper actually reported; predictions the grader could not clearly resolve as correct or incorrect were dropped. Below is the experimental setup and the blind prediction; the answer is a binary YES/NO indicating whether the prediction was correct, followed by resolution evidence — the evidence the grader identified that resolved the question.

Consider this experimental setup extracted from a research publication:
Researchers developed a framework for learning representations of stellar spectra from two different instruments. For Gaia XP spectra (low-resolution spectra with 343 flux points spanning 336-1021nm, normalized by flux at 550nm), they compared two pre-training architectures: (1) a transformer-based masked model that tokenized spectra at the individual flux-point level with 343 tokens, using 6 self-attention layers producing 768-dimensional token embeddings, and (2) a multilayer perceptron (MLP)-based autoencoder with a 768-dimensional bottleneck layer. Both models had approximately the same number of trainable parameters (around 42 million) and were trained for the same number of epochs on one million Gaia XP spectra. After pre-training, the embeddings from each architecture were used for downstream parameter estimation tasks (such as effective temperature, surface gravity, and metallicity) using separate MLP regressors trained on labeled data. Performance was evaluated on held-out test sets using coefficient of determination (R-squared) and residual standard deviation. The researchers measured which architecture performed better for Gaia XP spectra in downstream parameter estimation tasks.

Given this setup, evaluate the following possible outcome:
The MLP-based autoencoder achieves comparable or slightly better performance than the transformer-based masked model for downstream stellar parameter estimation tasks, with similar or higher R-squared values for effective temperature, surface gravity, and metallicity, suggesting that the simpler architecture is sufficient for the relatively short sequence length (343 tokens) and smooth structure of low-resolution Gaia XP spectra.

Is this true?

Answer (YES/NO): YES